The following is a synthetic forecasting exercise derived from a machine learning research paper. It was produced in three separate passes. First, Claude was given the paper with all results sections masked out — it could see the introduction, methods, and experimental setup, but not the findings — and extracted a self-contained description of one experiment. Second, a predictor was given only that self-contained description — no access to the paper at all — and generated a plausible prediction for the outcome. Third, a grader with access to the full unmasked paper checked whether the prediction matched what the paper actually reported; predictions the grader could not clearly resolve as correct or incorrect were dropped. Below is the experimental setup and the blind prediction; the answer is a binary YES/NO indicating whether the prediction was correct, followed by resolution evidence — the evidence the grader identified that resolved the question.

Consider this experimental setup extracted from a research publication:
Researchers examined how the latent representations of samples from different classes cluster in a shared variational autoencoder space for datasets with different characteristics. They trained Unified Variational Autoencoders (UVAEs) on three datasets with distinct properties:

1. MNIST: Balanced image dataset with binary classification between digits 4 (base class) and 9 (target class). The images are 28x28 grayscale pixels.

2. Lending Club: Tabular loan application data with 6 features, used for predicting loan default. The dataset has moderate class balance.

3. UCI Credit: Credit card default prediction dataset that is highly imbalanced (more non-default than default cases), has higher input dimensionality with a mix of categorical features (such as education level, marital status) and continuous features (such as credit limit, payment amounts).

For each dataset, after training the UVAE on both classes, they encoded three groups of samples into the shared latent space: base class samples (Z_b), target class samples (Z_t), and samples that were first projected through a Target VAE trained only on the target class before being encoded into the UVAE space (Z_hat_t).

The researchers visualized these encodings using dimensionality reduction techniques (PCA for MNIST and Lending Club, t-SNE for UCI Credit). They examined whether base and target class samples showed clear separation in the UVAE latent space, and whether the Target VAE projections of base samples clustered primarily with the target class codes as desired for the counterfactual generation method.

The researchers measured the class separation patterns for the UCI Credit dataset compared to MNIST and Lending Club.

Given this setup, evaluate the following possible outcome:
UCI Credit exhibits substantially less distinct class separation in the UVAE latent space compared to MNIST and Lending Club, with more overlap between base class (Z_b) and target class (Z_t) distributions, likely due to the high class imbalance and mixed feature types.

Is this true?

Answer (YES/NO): YES